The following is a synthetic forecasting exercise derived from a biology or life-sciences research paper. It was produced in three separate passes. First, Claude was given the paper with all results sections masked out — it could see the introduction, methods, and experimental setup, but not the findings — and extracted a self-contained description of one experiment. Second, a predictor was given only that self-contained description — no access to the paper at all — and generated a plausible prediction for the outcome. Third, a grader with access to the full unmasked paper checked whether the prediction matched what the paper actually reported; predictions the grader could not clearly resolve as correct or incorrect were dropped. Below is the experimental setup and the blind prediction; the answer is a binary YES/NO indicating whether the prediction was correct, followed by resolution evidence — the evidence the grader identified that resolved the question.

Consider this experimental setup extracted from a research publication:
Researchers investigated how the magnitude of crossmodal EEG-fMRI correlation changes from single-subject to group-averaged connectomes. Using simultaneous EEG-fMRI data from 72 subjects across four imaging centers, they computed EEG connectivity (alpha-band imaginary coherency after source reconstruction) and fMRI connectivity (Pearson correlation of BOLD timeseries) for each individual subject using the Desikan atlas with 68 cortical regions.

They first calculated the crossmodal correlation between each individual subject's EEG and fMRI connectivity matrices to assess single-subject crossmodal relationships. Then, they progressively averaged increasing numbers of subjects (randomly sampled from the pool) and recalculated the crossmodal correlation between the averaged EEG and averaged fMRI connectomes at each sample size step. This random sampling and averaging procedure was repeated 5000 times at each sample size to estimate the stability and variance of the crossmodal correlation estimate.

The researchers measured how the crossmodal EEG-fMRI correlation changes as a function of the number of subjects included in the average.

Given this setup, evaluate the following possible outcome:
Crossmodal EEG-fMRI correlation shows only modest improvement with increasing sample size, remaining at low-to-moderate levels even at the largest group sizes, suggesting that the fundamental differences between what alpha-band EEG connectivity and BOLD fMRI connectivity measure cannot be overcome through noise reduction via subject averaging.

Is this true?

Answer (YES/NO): NO